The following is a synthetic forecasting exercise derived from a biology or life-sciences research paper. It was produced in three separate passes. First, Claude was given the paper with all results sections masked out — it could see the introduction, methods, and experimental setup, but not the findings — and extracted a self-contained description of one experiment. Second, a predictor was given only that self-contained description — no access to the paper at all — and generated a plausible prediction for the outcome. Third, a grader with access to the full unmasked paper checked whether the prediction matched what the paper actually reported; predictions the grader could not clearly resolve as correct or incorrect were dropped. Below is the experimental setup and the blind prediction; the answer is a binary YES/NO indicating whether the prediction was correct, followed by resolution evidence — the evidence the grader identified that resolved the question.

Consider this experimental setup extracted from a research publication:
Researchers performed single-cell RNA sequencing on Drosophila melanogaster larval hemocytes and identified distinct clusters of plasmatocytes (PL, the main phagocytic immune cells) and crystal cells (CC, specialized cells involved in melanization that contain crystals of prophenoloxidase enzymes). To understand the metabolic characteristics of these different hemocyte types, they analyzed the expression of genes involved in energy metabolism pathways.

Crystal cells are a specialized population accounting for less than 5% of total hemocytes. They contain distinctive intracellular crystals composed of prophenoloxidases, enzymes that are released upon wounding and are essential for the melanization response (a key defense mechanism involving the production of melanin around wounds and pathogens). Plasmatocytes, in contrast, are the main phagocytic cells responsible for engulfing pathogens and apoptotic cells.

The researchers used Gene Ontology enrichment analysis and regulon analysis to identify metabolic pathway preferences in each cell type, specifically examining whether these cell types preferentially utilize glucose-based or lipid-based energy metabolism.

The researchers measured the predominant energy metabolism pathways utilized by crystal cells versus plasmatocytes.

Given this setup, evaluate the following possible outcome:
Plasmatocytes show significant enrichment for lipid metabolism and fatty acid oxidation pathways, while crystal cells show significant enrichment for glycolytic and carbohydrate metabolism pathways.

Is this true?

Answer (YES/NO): YES